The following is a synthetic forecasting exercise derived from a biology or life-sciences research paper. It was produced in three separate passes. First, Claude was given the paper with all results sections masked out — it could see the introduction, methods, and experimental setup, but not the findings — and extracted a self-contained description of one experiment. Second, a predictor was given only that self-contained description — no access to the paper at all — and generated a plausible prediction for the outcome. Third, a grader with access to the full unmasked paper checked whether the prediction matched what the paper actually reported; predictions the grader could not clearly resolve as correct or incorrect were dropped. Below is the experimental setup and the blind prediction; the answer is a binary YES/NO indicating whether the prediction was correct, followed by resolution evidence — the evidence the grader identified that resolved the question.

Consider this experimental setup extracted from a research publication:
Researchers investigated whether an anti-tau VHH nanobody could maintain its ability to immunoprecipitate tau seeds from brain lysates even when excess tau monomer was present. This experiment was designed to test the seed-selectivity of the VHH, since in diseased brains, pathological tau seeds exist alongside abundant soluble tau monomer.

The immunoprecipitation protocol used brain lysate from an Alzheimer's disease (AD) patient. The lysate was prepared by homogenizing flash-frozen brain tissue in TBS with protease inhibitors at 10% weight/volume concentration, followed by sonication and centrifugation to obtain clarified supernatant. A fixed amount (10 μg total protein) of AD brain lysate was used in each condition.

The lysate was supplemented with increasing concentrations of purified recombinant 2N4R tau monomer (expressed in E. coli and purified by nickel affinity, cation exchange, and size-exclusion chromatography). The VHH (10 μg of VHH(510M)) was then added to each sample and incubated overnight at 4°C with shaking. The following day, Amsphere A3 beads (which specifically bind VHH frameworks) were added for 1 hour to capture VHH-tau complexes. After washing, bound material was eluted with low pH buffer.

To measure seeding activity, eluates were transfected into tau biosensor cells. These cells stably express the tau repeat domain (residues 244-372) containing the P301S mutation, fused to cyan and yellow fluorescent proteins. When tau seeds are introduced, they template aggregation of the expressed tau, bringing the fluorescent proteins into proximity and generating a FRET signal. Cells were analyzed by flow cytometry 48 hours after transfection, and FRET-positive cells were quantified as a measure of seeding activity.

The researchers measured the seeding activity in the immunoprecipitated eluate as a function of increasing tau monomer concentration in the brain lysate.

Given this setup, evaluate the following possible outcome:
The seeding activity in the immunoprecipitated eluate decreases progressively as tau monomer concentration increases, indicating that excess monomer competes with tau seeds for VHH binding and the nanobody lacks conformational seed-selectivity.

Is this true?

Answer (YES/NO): NO